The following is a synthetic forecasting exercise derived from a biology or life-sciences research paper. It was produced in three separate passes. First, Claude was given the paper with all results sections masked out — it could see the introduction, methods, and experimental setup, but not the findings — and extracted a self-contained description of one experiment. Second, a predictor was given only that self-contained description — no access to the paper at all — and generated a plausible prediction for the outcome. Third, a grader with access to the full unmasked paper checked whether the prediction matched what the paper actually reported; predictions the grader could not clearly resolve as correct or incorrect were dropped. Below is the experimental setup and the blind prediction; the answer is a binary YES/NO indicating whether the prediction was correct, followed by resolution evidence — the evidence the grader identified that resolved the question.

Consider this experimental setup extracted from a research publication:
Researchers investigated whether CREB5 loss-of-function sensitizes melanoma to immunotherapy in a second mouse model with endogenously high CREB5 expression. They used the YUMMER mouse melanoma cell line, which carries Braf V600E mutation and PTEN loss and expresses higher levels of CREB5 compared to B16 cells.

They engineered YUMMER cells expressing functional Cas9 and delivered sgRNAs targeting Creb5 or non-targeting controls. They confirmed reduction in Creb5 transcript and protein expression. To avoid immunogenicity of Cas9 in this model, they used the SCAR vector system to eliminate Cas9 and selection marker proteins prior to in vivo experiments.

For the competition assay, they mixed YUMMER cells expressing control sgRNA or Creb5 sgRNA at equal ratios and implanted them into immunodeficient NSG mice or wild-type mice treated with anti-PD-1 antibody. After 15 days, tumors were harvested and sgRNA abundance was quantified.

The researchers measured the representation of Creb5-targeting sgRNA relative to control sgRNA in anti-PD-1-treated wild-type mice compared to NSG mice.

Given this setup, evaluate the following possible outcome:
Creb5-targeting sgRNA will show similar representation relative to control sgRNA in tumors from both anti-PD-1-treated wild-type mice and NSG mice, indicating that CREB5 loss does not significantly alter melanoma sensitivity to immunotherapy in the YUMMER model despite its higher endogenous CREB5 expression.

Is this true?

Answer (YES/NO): NO